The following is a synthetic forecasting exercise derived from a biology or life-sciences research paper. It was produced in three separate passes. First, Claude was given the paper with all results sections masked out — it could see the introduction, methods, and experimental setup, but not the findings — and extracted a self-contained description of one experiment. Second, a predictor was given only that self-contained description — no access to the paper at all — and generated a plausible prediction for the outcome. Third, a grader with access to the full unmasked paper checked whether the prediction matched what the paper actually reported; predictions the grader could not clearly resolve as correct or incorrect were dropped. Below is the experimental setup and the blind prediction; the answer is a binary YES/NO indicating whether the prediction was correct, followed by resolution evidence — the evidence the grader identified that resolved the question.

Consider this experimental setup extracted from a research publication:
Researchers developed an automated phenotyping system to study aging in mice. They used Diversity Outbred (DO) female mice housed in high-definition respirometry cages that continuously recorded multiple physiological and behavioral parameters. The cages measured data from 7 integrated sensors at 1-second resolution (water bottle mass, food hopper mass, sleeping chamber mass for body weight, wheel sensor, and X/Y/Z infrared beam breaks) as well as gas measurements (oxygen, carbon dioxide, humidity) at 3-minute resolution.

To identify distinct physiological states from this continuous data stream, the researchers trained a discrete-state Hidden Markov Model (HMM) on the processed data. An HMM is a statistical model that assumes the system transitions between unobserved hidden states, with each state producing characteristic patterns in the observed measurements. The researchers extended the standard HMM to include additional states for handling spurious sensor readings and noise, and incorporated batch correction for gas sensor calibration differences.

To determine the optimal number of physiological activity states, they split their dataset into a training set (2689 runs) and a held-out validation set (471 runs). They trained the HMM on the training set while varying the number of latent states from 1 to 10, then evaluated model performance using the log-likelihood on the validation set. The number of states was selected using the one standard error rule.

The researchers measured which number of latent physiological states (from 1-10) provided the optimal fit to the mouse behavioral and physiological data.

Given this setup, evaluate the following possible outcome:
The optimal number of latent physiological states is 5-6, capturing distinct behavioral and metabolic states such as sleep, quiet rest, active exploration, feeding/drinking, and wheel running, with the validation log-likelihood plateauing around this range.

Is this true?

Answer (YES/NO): YES